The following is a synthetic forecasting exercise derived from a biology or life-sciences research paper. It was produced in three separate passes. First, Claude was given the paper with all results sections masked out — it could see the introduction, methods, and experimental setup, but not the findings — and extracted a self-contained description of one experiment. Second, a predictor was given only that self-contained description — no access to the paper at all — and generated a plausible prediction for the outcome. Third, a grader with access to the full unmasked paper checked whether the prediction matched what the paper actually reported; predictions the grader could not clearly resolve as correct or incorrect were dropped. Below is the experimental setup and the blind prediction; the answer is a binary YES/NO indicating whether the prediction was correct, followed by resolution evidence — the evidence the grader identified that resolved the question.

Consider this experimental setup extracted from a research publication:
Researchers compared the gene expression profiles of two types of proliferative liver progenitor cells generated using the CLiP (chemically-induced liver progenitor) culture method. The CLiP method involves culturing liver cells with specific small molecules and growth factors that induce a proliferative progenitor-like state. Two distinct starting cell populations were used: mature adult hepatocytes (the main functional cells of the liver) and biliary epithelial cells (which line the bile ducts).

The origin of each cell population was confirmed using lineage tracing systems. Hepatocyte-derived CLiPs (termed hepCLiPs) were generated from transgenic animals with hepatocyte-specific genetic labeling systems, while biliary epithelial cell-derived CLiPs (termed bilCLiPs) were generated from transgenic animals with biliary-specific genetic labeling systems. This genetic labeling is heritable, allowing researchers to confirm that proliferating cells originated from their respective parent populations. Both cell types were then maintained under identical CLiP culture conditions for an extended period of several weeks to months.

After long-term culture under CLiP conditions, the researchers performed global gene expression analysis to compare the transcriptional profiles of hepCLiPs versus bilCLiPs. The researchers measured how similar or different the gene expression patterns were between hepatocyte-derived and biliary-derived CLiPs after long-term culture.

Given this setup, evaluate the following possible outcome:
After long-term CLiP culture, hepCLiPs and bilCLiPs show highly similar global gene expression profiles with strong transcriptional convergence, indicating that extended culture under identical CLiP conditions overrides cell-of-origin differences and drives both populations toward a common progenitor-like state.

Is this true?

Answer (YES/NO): YES